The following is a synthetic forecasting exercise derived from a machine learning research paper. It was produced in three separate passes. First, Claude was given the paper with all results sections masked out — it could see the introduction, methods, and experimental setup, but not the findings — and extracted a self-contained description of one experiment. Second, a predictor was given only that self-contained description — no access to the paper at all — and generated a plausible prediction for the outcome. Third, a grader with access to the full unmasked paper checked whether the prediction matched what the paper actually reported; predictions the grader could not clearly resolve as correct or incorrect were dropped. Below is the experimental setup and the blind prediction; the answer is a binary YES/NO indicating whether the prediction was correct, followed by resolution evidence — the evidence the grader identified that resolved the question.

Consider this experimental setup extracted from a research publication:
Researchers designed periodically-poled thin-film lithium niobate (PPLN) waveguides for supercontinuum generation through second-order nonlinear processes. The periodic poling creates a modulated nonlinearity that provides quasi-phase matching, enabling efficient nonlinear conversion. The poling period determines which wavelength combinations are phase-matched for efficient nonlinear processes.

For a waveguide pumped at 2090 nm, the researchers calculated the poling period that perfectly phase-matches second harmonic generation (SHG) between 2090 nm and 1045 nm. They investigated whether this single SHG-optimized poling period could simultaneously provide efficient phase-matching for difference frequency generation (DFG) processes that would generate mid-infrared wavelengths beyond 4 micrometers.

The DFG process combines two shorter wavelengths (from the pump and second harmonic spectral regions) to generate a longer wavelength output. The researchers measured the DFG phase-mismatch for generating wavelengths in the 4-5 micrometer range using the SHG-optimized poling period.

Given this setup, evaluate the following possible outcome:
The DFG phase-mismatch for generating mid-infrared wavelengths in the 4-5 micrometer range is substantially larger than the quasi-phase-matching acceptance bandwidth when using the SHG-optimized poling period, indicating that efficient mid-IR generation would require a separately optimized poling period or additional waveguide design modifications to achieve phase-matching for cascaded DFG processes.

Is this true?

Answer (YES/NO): NO